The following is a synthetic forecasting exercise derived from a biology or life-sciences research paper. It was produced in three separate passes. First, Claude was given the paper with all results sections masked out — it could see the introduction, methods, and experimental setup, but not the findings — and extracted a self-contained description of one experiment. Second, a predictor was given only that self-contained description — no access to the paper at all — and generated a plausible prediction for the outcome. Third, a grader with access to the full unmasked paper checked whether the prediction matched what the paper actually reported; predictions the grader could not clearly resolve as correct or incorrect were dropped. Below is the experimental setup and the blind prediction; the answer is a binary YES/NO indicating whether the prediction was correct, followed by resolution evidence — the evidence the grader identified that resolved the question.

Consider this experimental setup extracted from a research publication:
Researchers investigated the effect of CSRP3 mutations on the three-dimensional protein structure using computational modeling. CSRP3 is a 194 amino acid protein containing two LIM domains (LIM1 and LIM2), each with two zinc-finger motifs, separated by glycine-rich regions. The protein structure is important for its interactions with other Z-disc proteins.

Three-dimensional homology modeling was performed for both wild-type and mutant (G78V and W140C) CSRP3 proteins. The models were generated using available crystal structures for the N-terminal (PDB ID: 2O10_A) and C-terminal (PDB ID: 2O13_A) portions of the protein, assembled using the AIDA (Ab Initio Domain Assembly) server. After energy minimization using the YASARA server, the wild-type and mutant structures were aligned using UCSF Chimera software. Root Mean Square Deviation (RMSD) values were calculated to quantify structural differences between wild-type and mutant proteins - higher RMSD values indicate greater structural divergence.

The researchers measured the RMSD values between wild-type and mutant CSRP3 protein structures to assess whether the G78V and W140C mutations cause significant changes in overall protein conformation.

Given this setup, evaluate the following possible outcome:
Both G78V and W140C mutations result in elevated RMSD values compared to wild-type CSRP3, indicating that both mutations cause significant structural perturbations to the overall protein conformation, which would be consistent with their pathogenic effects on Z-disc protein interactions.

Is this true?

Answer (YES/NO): YES